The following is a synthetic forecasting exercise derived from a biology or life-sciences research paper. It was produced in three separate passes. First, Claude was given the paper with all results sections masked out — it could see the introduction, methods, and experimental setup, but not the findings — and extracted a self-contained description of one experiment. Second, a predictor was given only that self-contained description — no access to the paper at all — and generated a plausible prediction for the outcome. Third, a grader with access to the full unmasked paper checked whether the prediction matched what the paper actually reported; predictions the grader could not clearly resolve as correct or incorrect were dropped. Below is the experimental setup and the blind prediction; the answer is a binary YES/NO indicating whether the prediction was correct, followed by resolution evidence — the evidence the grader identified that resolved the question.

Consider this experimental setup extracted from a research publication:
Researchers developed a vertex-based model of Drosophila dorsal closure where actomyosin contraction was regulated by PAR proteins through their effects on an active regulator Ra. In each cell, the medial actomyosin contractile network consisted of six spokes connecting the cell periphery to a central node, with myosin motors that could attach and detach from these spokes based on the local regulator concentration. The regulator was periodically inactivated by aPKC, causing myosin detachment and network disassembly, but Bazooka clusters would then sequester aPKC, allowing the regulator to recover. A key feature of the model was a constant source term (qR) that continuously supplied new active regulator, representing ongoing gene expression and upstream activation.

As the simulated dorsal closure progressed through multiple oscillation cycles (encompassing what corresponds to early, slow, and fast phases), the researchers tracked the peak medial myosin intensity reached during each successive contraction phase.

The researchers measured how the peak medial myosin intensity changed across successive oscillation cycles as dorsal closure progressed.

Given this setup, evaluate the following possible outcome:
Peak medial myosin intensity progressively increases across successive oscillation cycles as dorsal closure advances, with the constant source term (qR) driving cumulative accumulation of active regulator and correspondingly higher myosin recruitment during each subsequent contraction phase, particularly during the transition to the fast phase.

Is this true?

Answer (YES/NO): YES